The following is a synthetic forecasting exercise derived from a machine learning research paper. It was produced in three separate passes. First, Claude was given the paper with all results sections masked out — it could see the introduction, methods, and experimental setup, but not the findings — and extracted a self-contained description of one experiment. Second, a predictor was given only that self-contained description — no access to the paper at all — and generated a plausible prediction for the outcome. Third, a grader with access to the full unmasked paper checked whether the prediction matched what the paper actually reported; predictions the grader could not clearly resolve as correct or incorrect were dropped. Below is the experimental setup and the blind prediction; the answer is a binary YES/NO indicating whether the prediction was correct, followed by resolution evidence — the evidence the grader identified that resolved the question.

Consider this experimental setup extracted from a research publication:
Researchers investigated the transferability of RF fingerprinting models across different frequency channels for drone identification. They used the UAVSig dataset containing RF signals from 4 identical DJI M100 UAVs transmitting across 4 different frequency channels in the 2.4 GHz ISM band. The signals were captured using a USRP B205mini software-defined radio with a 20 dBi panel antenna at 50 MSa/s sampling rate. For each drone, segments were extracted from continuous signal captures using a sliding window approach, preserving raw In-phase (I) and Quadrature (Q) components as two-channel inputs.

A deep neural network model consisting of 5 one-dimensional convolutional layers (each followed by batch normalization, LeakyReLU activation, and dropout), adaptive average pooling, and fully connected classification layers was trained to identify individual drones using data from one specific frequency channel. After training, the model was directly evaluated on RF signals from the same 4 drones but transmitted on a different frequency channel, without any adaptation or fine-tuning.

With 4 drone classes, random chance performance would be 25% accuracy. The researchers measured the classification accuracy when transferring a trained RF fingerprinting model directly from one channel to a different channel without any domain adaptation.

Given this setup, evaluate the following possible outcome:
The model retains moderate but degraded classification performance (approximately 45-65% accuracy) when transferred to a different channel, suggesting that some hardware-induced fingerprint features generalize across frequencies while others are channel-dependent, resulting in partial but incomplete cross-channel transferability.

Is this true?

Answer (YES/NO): NO